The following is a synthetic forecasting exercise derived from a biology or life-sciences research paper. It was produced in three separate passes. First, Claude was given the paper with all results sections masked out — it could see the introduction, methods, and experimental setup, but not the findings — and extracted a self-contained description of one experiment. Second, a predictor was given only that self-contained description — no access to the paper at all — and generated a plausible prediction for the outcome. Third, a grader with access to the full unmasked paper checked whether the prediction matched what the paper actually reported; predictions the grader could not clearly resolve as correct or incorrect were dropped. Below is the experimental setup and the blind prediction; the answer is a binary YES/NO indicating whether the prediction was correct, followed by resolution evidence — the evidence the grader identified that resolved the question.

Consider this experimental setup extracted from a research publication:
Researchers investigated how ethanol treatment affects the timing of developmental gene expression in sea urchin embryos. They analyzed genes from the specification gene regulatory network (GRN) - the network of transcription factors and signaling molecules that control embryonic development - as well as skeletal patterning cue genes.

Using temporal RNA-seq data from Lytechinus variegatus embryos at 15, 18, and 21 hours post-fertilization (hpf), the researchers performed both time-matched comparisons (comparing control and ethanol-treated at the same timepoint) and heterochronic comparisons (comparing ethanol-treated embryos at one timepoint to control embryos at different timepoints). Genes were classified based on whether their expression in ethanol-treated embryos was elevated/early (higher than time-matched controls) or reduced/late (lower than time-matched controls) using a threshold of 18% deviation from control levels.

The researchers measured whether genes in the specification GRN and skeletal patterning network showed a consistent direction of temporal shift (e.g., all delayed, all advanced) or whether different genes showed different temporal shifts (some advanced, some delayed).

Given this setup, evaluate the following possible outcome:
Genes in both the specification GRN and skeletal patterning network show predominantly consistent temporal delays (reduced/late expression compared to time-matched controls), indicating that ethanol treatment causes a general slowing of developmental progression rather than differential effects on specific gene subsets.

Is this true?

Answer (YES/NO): NO